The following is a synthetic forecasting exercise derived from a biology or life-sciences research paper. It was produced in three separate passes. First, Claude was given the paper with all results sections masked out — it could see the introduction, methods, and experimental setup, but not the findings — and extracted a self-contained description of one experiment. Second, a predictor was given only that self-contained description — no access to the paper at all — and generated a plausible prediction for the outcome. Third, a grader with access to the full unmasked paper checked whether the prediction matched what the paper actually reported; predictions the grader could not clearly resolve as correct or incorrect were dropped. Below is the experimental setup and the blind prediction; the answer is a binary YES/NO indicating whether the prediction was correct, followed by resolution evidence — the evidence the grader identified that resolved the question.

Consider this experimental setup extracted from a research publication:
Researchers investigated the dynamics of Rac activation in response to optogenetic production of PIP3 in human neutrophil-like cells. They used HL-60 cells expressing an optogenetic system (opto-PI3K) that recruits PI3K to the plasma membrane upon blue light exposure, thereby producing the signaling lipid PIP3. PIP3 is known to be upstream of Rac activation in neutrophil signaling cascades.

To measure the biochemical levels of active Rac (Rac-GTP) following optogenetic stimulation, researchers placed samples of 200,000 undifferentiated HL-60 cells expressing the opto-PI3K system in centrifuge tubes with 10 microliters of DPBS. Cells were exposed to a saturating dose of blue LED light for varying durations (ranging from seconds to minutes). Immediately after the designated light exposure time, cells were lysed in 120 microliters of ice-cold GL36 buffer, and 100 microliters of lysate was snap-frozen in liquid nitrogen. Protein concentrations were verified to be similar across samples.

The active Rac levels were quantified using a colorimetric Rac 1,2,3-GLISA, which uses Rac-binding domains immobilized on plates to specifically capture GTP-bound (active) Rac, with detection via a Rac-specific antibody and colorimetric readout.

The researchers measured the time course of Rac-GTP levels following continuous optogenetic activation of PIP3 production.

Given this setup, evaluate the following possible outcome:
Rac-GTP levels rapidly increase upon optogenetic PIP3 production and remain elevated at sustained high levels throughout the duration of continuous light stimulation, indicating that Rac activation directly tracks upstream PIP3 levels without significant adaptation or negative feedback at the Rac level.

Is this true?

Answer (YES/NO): NO